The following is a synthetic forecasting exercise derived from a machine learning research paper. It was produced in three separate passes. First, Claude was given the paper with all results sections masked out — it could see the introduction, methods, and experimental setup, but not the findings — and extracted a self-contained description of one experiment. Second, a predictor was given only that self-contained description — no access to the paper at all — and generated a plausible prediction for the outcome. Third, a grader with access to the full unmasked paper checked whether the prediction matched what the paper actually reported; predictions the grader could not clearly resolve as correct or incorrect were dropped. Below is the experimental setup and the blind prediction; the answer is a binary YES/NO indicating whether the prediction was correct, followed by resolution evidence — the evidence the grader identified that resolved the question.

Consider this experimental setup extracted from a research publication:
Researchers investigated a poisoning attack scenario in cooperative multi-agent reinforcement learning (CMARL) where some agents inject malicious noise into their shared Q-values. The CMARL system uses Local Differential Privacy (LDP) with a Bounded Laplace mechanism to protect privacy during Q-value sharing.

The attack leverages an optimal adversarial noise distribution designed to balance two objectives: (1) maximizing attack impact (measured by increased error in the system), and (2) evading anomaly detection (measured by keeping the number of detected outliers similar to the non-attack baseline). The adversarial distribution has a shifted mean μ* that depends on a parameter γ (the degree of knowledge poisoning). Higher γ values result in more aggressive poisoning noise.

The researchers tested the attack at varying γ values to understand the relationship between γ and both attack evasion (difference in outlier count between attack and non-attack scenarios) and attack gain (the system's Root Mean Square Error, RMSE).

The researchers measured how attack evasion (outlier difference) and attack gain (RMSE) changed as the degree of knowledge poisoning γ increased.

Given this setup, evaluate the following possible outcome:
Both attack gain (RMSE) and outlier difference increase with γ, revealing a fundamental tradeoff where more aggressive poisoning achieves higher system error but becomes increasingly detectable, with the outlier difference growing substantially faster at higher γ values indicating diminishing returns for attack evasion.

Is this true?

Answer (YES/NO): NO